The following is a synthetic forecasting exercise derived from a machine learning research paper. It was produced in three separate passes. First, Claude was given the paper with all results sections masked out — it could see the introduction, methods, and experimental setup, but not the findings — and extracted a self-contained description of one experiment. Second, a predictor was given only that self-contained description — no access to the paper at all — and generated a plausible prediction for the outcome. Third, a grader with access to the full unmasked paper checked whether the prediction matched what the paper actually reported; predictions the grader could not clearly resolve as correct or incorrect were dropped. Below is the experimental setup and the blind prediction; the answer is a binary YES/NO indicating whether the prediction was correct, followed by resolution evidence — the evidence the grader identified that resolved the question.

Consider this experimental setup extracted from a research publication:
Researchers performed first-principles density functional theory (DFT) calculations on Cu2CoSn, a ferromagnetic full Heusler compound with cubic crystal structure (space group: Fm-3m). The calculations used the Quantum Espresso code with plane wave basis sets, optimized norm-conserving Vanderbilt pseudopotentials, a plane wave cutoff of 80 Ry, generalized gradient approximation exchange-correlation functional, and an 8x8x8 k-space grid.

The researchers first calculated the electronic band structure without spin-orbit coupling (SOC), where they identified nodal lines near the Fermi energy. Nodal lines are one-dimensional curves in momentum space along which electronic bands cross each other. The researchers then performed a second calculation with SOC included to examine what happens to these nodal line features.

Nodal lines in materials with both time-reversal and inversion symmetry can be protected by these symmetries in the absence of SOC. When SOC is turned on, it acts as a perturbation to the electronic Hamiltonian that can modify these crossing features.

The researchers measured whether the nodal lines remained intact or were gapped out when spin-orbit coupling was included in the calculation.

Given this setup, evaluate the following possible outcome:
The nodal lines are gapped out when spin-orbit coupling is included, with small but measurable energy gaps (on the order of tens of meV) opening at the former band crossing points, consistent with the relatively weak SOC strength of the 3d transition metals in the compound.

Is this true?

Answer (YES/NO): NO